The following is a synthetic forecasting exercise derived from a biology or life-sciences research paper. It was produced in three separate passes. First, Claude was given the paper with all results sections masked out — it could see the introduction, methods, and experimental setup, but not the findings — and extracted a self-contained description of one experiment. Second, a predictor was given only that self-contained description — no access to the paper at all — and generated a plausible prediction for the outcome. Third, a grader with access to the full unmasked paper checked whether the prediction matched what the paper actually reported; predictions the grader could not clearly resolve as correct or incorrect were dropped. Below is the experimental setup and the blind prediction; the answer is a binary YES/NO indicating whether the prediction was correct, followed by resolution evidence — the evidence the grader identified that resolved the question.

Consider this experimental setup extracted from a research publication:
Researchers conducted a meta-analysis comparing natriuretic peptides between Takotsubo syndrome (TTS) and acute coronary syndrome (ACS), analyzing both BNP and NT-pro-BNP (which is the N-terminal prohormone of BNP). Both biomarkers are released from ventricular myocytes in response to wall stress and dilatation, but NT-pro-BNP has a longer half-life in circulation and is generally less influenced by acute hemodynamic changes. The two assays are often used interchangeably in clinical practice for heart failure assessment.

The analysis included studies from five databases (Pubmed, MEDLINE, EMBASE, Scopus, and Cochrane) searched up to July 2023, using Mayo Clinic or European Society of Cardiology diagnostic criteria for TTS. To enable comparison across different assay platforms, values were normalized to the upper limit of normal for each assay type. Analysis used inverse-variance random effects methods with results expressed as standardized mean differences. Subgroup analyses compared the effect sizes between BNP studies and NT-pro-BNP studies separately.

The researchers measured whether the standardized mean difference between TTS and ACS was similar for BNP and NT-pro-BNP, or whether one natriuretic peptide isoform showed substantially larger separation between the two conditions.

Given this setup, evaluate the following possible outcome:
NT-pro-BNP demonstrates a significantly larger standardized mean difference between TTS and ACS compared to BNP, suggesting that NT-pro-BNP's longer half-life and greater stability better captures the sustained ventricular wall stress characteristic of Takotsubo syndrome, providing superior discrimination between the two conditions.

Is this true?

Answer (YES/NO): NO